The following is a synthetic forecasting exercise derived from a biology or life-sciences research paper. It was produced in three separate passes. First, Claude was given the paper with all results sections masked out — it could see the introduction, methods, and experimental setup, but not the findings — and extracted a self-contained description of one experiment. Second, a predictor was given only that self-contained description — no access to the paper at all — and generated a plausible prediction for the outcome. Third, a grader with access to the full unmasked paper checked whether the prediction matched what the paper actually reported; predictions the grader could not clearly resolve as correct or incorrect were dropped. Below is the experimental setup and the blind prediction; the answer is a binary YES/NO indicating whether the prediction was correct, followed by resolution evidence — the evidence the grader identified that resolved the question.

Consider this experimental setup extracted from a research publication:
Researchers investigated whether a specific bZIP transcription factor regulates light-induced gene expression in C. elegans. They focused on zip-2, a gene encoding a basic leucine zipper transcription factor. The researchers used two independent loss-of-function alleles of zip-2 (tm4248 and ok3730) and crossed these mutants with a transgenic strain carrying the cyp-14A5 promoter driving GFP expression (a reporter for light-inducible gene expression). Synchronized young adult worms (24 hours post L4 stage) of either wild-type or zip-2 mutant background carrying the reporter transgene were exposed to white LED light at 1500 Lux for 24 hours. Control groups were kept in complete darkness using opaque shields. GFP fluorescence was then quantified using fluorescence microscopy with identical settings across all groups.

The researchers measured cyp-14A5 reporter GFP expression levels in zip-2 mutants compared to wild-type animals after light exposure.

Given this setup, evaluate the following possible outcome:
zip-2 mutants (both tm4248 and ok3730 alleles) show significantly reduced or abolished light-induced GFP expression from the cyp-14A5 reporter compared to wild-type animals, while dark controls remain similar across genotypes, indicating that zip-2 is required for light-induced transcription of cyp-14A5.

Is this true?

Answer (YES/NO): YES